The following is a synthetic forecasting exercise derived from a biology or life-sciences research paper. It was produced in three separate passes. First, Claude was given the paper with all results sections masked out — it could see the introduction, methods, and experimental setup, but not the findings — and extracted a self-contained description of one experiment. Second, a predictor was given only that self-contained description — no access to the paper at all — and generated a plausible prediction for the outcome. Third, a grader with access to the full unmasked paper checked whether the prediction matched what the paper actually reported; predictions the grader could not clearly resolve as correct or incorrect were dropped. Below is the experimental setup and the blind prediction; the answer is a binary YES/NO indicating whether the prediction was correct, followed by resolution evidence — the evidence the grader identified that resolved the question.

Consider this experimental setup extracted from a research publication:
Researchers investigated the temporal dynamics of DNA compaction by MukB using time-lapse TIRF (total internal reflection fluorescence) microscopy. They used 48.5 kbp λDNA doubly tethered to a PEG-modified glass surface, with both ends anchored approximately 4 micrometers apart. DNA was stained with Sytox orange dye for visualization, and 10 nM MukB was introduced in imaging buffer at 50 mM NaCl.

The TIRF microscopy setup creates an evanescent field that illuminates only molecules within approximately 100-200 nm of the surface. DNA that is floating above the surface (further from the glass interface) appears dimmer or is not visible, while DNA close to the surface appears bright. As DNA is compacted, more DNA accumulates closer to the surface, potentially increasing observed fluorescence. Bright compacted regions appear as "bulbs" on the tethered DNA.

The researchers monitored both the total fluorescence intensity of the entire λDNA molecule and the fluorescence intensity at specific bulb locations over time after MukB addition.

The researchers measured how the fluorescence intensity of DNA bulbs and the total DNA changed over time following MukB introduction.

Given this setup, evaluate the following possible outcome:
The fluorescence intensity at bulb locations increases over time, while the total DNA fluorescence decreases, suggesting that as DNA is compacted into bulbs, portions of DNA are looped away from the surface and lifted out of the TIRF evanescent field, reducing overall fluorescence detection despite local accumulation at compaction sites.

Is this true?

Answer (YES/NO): NO